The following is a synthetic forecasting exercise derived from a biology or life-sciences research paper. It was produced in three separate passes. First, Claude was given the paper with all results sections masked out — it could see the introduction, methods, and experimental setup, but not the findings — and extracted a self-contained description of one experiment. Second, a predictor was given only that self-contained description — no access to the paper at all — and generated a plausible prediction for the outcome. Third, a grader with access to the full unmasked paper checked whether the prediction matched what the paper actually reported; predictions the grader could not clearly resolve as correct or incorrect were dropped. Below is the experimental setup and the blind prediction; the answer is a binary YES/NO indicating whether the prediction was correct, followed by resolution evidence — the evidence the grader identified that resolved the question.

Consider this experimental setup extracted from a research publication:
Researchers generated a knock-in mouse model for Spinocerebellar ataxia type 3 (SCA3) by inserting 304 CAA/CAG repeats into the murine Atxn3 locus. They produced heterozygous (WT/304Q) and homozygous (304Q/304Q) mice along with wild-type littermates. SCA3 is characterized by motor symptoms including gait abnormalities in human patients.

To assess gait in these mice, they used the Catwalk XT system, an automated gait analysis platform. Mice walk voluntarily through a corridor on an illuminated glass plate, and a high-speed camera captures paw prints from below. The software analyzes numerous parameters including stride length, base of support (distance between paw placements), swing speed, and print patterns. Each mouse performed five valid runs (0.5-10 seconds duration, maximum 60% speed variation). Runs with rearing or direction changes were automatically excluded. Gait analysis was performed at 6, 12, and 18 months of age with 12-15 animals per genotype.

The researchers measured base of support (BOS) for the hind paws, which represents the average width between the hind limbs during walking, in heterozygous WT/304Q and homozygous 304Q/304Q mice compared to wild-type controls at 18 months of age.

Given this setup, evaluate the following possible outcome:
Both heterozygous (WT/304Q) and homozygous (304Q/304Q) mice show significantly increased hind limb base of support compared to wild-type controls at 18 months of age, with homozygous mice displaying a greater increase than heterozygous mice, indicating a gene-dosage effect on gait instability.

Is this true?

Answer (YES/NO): NO